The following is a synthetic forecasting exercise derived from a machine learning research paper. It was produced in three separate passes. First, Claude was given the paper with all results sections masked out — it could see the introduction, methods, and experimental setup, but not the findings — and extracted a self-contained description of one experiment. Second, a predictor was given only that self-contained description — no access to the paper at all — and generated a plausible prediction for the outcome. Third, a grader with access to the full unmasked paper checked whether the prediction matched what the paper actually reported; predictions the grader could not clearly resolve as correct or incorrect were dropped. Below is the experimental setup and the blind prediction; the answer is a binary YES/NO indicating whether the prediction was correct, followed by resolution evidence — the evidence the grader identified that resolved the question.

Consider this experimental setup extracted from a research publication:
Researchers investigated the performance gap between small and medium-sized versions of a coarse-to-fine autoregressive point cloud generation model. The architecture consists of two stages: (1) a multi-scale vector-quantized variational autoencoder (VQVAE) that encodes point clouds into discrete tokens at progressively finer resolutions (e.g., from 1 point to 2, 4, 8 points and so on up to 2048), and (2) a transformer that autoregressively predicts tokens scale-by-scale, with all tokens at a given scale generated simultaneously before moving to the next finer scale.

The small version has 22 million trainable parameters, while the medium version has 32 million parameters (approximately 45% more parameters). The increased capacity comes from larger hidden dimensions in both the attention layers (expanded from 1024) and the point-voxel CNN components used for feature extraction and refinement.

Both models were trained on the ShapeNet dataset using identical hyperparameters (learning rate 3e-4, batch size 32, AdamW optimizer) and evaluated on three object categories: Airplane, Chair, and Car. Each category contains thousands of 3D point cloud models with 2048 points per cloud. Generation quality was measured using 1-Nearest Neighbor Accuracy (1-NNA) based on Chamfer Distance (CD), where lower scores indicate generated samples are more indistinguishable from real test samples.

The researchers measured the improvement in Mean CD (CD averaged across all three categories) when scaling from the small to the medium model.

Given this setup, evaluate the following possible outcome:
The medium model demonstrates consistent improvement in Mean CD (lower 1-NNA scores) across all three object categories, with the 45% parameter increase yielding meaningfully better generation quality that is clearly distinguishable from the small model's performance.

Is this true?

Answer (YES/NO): NO